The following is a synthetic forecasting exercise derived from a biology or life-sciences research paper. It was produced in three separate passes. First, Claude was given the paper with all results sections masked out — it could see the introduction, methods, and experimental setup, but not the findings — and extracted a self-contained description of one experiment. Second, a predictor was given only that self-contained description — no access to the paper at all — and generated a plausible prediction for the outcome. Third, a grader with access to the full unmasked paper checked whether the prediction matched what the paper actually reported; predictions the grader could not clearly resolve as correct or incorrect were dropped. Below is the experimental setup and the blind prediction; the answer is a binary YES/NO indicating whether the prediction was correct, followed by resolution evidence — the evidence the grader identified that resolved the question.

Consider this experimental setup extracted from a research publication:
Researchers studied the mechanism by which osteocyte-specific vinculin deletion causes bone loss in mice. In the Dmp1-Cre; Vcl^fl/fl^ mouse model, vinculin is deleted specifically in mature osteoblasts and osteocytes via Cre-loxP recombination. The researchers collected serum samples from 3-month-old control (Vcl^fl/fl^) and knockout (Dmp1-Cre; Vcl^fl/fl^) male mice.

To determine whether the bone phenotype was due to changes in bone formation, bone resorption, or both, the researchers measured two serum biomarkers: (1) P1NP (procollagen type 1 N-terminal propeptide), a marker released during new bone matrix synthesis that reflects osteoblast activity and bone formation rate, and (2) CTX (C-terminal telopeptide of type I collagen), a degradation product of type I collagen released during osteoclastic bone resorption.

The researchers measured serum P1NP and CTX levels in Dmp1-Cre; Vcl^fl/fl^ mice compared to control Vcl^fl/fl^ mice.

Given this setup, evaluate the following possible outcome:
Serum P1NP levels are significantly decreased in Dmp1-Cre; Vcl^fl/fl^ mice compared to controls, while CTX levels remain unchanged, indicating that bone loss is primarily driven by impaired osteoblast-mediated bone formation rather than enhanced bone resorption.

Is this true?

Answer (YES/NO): YES